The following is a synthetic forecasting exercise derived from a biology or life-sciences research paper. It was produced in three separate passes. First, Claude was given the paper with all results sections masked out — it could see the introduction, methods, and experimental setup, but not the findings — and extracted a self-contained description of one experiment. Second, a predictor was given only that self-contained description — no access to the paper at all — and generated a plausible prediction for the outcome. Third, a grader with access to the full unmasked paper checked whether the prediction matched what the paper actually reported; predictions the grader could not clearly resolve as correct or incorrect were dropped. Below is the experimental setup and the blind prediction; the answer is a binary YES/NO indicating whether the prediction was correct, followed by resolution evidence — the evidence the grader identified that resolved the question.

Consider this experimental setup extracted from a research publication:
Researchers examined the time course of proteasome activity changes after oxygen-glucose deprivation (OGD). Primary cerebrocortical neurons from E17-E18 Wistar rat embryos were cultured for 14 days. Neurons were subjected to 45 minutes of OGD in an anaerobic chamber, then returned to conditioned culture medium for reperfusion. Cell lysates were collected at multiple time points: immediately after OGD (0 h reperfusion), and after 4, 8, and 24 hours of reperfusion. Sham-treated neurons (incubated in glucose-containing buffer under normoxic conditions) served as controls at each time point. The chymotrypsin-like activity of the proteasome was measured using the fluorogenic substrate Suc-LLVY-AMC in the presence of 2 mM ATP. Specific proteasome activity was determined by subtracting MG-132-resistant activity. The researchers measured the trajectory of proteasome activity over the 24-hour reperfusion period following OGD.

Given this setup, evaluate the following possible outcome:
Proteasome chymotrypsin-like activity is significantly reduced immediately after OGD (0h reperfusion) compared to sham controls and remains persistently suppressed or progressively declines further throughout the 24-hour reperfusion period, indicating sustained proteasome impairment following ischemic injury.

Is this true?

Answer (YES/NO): NO